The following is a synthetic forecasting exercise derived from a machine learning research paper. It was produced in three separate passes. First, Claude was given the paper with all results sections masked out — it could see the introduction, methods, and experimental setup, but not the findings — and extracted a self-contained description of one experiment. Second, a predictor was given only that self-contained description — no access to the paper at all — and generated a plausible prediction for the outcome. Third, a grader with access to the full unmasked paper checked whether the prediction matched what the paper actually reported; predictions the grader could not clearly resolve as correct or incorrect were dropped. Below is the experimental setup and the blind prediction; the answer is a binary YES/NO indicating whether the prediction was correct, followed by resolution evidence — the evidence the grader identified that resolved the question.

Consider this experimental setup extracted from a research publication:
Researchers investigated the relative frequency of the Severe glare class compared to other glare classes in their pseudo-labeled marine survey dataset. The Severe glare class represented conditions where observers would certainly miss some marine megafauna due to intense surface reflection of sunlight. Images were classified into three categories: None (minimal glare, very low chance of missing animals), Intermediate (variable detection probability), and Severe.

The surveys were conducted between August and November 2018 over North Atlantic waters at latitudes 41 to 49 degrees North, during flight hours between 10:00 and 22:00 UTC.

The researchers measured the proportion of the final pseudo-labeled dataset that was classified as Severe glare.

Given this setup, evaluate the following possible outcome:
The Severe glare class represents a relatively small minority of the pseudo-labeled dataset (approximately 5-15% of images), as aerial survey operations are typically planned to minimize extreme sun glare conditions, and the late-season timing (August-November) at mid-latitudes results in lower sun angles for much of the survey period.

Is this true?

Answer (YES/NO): YES